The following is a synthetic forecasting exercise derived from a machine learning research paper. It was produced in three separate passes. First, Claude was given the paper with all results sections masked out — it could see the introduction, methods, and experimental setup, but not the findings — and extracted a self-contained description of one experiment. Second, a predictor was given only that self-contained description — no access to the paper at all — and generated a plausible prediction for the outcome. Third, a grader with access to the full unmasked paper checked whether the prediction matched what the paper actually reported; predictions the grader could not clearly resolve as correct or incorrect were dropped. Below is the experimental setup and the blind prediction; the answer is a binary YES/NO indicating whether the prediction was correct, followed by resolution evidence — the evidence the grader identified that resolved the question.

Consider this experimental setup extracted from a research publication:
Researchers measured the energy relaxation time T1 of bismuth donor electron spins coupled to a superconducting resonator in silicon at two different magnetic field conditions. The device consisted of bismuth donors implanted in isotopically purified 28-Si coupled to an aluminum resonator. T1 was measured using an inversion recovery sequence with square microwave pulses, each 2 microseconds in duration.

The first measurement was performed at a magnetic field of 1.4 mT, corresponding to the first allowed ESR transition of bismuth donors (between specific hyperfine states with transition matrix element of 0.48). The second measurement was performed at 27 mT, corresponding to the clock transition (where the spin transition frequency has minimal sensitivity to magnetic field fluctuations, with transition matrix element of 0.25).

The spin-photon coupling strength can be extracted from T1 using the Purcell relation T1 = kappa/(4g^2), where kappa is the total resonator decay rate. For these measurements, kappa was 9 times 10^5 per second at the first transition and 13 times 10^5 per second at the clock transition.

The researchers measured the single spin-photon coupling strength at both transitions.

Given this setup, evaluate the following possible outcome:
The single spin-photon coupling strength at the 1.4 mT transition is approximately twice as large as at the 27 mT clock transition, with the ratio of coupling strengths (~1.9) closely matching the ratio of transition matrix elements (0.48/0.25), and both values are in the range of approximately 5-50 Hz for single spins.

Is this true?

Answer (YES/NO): NO